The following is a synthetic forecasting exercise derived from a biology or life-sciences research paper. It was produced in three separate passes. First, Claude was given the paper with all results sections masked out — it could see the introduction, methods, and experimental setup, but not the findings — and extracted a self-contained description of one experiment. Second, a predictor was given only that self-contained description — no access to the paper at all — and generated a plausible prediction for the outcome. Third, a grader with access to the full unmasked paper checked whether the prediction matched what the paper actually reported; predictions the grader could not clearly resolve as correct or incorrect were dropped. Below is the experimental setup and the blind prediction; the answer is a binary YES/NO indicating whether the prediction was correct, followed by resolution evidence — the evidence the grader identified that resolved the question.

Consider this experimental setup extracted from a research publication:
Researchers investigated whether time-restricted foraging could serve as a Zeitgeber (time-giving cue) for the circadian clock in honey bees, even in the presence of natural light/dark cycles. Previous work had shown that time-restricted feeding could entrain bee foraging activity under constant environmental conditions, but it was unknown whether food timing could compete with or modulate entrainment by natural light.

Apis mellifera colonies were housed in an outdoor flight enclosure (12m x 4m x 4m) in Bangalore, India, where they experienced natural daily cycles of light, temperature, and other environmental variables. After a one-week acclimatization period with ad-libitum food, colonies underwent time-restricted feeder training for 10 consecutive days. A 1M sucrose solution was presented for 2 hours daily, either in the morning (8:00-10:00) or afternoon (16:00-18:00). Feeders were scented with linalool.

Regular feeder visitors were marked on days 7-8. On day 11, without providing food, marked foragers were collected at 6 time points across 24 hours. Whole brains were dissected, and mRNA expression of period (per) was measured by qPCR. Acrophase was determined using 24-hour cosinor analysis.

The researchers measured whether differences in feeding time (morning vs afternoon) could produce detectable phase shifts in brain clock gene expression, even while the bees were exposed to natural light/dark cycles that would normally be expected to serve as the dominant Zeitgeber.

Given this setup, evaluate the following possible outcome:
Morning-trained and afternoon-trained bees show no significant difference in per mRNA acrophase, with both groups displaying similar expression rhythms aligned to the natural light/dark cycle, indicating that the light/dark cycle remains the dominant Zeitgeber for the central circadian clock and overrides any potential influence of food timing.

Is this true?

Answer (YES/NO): NO